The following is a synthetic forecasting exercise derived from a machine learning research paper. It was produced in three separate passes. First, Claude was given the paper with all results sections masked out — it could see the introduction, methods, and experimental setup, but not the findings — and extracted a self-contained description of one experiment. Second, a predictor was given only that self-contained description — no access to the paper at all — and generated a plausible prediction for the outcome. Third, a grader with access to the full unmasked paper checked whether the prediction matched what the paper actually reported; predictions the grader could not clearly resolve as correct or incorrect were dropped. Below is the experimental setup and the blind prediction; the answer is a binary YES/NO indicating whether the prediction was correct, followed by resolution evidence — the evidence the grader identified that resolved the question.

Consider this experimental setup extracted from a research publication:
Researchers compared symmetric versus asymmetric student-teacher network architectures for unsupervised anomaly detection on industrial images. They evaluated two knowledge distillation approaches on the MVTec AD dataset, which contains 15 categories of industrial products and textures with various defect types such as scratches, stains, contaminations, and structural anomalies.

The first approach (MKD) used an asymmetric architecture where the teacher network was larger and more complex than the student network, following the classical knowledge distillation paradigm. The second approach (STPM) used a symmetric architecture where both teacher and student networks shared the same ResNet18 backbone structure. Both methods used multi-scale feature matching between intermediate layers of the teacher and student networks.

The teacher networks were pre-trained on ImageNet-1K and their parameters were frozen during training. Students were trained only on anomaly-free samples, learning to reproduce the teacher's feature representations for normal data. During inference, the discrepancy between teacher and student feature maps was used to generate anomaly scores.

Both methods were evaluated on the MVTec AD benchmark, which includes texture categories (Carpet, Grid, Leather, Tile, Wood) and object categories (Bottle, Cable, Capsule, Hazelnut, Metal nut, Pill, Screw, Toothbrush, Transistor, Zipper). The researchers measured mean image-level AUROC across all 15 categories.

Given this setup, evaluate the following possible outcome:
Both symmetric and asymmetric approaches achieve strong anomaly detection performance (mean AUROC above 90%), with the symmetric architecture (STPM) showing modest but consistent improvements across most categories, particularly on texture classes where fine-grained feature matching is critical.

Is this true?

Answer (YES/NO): NO